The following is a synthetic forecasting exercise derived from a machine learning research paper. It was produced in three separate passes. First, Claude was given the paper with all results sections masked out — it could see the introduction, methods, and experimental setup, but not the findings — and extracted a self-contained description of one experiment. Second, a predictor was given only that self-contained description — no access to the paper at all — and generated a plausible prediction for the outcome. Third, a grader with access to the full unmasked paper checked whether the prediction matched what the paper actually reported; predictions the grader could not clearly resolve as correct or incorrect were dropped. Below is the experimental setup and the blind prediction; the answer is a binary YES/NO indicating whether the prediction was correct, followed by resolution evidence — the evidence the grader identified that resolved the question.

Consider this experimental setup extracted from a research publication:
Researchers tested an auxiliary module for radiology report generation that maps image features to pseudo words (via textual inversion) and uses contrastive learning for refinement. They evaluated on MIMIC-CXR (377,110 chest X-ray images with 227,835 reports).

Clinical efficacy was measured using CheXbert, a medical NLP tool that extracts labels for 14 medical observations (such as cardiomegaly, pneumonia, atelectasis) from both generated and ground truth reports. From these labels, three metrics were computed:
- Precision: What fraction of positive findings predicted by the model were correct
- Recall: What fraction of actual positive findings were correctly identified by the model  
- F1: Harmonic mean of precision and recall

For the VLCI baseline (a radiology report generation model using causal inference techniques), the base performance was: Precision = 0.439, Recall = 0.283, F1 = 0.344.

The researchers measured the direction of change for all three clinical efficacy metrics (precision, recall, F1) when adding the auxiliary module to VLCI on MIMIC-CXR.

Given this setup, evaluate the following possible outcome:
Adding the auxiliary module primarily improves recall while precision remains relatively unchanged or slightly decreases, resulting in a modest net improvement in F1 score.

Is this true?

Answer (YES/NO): NO